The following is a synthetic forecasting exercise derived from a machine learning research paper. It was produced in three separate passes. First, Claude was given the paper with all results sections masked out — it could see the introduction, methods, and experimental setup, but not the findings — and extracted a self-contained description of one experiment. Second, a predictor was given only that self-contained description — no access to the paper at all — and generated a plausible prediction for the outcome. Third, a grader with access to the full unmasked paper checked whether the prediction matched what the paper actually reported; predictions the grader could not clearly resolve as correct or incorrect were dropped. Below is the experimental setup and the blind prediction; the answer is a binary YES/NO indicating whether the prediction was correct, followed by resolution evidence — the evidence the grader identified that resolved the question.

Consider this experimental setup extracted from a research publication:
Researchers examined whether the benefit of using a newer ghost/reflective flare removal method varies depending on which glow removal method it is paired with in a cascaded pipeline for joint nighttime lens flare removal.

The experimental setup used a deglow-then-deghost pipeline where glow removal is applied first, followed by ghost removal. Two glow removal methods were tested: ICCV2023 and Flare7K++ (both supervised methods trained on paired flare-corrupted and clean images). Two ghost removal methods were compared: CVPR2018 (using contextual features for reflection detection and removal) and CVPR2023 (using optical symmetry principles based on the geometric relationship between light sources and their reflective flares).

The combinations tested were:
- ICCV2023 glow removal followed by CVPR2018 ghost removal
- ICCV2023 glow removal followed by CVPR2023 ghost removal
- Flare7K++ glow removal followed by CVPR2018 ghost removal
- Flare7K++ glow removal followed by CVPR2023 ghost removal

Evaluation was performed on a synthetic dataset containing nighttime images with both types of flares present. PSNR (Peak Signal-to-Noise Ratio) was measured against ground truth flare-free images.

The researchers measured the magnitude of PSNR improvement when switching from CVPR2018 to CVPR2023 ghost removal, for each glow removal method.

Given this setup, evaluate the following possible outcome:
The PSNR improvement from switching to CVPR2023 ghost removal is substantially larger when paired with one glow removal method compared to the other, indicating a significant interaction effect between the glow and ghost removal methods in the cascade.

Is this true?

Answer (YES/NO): YES